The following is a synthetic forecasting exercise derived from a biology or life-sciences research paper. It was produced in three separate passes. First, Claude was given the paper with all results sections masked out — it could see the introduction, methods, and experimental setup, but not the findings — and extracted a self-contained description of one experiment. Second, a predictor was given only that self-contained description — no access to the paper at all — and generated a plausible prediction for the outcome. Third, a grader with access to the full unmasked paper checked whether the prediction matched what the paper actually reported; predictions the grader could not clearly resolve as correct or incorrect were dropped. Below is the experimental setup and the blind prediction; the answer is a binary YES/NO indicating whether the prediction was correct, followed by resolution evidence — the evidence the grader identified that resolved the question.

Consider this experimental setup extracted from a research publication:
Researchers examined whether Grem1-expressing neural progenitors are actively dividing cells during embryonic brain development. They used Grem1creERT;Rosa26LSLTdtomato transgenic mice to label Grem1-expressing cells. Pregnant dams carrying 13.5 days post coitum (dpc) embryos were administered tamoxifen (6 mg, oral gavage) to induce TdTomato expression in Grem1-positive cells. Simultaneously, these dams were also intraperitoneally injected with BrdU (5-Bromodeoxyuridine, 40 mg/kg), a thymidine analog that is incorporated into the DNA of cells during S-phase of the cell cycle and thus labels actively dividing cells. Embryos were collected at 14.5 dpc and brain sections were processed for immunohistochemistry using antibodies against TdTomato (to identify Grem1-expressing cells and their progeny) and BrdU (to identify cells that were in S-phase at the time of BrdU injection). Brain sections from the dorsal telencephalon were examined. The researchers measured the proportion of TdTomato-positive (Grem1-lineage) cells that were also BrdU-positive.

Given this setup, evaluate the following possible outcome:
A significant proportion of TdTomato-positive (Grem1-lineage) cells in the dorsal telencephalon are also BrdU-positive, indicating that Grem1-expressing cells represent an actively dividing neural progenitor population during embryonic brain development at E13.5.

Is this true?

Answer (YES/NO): YES